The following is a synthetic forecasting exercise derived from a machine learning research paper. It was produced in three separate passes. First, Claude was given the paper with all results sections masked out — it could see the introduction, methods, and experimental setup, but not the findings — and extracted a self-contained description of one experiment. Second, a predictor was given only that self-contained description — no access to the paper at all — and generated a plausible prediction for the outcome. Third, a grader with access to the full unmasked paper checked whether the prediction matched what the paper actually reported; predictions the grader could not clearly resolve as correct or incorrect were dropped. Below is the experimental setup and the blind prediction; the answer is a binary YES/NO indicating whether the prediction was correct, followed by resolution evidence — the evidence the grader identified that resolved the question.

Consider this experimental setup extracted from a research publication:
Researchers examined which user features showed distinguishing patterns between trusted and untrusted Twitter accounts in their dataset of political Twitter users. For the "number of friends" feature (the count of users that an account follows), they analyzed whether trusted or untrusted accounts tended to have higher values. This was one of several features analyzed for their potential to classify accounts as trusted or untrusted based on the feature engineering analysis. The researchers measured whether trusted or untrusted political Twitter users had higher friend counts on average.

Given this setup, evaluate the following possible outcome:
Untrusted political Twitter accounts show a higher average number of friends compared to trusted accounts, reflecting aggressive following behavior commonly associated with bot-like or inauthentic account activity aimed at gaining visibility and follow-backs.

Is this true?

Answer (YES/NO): YES